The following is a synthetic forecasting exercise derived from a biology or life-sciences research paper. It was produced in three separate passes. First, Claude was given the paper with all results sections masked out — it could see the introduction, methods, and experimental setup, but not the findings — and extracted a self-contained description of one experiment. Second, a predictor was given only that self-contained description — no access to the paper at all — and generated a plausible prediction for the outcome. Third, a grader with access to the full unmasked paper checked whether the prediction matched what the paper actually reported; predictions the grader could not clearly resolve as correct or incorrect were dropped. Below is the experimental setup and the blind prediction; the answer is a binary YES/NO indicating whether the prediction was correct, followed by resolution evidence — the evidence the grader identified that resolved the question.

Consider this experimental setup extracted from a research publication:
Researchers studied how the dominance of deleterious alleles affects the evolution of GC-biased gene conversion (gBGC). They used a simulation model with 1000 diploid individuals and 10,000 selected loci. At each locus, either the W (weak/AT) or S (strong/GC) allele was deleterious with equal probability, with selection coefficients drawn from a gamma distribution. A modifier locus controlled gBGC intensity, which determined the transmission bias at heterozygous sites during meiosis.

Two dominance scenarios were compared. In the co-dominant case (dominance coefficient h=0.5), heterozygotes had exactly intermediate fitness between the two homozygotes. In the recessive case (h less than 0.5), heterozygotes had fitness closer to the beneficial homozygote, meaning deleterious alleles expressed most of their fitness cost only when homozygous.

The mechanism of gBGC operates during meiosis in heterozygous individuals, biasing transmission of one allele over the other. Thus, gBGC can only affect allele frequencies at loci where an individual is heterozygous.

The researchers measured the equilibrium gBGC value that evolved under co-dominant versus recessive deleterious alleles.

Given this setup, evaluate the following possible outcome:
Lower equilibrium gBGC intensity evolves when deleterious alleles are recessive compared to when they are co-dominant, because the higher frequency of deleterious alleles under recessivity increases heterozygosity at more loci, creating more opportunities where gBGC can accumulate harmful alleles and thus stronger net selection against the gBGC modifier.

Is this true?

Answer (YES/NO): NO